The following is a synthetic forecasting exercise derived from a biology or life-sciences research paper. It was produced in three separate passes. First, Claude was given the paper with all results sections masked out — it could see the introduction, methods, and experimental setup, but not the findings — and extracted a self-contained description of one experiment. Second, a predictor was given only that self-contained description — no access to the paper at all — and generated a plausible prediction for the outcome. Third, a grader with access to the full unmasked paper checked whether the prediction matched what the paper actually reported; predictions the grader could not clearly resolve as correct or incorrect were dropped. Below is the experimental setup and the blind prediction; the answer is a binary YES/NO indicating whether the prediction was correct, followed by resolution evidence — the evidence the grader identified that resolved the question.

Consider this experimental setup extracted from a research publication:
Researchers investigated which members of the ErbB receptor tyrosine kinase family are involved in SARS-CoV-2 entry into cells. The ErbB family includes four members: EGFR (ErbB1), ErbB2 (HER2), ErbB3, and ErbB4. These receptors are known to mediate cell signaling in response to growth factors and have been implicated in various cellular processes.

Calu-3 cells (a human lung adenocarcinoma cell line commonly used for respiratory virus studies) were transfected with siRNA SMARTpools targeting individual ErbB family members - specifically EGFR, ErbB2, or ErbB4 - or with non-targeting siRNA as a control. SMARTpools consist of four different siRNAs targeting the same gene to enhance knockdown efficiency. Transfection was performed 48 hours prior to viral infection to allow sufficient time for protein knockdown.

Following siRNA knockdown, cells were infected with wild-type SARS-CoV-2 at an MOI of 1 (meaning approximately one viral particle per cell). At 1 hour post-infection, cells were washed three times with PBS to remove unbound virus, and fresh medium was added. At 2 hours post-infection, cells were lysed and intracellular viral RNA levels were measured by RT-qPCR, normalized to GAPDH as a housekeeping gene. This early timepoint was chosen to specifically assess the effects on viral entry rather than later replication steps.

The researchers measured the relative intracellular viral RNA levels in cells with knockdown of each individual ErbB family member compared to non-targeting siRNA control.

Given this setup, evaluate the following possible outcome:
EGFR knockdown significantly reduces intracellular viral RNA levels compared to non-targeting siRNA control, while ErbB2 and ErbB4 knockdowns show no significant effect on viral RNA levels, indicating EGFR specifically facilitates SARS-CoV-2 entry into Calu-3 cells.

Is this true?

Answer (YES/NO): NO